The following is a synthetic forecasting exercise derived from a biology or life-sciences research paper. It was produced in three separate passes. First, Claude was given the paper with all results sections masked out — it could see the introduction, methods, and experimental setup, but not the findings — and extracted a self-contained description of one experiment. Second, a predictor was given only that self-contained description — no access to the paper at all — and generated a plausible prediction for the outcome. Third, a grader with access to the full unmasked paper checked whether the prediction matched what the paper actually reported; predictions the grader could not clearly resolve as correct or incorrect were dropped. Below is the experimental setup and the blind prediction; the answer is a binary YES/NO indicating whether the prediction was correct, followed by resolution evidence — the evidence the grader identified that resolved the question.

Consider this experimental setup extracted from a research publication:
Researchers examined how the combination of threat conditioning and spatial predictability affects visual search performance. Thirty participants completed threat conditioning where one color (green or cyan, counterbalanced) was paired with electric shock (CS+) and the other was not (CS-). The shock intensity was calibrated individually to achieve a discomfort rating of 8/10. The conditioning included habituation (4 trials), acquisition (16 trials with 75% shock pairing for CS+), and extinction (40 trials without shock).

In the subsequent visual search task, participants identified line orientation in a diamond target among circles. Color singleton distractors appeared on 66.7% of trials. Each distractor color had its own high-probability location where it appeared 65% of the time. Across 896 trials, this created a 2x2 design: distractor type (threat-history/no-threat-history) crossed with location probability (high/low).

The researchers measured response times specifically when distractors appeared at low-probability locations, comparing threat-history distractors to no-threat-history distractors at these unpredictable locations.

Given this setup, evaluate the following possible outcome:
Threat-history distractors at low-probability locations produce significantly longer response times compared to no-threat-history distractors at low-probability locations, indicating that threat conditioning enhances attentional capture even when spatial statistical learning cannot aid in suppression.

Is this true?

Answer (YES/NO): YES